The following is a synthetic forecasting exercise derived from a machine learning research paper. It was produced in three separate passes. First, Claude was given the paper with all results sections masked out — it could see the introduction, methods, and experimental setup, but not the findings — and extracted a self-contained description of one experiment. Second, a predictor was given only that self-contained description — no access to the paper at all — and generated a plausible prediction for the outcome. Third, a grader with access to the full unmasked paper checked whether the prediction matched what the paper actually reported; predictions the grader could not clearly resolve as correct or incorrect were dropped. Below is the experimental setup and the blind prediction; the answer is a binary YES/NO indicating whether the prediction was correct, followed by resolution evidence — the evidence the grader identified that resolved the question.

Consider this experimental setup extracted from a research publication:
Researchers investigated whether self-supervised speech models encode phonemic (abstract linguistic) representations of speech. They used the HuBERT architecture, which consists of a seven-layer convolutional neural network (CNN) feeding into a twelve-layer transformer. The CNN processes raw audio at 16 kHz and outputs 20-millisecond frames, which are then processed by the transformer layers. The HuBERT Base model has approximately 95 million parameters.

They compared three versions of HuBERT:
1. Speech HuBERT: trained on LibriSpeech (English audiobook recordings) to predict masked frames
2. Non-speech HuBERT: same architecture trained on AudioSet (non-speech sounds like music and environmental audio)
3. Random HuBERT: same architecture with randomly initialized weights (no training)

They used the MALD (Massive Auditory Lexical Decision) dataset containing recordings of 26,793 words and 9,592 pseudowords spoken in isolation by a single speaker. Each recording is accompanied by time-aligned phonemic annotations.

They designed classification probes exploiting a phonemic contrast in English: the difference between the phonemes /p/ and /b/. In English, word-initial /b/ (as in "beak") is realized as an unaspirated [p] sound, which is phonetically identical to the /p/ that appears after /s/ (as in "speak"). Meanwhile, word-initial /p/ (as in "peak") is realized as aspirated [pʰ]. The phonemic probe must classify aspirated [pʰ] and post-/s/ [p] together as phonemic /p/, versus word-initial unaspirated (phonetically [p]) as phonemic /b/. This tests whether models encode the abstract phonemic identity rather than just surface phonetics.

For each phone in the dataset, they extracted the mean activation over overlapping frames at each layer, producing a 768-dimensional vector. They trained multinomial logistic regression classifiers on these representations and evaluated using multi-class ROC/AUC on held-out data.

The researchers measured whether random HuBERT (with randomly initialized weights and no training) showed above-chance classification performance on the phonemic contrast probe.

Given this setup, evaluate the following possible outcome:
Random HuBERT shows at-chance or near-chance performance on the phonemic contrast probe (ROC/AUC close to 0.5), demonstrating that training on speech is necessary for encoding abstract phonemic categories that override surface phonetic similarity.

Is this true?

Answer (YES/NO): NO